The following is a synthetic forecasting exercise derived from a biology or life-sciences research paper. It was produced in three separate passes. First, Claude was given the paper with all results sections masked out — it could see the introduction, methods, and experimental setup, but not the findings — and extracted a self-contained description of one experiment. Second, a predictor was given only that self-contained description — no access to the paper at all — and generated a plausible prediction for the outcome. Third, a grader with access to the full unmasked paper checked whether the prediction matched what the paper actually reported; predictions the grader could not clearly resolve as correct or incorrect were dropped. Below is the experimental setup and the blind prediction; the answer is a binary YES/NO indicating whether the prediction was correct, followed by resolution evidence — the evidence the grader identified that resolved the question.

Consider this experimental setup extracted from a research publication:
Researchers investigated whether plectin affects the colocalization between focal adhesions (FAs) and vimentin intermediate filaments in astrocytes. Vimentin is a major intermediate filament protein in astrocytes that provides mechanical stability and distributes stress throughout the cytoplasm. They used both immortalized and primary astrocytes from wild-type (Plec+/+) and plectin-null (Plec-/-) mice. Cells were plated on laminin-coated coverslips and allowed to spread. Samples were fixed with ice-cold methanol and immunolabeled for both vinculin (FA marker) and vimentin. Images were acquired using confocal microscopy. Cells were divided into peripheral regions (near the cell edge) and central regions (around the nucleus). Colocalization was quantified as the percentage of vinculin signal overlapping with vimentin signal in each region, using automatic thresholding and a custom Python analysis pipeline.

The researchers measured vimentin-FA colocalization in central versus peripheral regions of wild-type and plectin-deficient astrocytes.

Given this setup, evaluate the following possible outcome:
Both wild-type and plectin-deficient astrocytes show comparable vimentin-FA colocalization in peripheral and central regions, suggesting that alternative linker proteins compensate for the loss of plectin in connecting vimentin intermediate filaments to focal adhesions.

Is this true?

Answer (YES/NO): NO